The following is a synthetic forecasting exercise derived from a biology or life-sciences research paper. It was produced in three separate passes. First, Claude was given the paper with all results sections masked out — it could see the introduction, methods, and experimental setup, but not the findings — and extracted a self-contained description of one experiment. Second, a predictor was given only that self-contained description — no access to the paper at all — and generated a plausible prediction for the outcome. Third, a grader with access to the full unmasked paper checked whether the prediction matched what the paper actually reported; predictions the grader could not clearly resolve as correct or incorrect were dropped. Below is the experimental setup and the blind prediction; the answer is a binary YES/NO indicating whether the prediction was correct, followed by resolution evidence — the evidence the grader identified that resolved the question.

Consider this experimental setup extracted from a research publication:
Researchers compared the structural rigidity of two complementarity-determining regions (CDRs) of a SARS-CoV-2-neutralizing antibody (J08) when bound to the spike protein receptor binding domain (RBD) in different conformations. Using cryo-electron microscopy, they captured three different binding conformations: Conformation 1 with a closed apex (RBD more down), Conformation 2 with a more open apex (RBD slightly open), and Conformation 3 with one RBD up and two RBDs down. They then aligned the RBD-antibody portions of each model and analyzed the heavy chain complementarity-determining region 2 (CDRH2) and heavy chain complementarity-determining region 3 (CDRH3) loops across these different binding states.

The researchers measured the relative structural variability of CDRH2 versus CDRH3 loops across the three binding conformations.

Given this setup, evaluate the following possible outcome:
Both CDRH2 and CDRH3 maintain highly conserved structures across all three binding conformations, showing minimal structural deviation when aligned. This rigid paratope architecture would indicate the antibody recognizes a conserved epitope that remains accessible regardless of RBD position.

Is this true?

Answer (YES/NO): NO